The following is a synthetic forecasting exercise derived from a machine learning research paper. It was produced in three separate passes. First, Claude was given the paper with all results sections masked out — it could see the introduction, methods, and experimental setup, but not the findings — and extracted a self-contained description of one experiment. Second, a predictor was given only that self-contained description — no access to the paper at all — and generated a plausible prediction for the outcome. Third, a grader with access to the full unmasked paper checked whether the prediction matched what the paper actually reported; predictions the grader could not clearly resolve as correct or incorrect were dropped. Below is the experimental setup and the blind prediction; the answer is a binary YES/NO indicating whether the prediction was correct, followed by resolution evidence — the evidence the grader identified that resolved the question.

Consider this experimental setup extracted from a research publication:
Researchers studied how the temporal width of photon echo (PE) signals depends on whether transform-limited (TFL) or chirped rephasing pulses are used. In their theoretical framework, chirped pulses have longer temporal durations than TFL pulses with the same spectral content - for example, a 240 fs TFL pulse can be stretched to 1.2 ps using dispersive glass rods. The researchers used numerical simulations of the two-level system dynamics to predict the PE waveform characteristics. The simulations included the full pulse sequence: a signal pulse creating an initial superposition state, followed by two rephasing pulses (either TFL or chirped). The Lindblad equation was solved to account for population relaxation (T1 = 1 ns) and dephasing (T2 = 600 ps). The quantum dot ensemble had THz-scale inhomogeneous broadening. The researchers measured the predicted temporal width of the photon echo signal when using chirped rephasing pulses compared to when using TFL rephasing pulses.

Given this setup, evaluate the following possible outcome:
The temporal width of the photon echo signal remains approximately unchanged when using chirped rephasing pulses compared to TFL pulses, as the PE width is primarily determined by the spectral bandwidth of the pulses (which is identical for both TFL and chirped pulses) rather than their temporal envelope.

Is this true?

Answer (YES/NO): YES